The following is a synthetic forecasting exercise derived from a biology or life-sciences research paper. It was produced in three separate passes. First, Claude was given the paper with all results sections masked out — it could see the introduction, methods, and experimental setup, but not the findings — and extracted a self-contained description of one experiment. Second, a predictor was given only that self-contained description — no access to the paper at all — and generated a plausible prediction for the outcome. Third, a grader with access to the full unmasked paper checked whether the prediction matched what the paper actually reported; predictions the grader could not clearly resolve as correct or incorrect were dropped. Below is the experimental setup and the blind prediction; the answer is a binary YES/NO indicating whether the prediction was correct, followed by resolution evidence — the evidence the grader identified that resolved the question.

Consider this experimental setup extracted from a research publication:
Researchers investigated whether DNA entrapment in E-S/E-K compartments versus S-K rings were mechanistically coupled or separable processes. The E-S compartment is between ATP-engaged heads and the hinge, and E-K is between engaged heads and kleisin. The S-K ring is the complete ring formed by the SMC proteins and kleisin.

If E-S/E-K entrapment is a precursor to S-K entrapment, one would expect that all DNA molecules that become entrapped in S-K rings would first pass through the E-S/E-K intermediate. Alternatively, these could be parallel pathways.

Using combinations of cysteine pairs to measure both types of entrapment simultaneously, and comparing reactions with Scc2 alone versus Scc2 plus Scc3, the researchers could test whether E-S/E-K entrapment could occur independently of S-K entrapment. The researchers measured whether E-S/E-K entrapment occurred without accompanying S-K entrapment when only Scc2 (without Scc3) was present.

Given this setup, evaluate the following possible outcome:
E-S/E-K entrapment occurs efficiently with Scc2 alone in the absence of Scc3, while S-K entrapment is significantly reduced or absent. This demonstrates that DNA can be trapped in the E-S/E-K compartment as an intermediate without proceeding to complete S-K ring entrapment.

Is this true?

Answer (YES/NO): YES